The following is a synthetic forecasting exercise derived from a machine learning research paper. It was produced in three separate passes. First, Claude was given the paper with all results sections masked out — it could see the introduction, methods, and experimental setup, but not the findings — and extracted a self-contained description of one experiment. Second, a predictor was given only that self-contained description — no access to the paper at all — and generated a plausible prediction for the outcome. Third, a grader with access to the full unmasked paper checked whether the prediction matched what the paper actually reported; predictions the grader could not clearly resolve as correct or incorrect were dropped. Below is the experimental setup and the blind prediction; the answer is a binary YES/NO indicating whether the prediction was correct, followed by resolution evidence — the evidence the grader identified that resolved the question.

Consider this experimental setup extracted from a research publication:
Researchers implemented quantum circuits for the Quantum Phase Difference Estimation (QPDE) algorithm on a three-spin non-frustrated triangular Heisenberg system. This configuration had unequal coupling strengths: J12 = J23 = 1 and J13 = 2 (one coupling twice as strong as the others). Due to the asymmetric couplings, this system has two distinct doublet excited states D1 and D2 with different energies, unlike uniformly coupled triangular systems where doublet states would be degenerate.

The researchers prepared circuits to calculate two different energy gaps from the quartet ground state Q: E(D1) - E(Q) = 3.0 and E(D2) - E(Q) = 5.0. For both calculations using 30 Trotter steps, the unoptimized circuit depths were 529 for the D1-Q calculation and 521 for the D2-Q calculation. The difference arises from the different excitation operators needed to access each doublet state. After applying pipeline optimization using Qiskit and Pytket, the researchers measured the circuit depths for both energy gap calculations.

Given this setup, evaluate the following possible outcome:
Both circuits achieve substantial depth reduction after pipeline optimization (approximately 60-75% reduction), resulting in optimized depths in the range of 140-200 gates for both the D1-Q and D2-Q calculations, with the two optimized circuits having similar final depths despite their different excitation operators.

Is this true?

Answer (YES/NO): NO